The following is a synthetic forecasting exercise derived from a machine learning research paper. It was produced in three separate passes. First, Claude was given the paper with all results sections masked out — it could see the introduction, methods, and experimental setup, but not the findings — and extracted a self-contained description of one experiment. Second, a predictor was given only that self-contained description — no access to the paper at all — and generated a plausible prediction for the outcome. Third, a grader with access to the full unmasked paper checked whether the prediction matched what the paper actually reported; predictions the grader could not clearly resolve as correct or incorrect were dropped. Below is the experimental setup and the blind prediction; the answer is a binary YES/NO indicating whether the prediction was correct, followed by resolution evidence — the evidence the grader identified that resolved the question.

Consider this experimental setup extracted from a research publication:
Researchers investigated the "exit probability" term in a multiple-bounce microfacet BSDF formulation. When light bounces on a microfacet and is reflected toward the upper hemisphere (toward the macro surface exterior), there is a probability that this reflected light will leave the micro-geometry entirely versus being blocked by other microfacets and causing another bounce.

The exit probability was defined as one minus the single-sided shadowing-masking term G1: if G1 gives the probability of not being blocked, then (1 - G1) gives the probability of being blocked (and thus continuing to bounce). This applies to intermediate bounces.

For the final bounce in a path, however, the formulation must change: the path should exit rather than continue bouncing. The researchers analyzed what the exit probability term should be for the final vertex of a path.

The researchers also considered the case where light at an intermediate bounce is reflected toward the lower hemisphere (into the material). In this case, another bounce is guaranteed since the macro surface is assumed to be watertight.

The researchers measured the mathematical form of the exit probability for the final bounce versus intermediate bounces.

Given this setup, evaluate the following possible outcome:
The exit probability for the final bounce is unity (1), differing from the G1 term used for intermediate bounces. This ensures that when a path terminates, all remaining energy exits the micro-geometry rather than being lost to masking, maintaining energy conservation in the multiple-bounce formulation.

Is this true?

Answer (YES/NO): NO